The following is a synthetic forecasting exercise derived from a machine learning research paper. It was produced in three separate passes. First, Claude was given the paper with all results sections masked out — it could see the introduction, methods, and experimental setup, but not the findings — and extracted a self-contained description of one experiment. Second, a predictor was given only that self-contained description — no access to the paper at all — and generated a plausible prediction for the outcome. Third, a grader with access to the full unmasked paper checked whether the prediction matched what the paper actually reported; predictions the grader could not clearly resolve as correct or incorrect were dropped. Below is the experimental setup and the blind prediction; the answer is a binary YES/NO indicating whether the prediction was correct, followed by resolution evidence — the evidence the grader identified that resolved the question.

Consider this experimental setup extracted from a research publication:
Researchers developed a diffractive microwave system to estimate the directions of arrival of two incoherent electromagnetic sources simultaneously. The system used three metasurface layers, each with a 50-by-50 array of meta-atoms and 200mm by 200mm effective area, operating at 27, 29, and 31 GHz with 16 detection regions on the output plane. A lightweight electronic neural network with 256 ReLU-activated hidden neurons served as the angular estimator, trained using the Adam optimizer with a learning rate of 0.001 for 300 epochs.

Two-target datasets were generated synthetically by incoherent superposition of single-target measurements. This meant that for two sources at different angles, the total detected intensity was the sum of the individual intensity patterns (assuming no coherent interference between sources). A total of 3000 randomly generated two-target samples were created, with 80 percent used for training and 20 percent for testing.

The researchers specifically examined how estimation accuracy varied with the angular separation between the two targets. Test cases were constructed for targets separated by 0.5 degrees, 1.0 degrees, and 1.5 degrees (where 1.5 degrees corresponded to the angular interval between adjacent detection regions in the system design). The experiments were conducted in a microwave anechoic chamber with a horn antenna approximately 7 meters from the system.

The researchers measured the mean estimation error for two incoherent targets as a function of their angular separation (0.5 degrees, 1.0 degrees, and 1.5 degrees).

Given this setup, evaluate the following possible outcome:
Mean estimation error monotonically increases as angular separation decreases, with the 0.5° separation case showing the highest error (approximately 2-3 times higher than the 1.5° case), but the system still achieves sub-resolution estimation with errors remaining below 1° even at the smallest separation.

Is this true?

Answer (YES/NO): NO